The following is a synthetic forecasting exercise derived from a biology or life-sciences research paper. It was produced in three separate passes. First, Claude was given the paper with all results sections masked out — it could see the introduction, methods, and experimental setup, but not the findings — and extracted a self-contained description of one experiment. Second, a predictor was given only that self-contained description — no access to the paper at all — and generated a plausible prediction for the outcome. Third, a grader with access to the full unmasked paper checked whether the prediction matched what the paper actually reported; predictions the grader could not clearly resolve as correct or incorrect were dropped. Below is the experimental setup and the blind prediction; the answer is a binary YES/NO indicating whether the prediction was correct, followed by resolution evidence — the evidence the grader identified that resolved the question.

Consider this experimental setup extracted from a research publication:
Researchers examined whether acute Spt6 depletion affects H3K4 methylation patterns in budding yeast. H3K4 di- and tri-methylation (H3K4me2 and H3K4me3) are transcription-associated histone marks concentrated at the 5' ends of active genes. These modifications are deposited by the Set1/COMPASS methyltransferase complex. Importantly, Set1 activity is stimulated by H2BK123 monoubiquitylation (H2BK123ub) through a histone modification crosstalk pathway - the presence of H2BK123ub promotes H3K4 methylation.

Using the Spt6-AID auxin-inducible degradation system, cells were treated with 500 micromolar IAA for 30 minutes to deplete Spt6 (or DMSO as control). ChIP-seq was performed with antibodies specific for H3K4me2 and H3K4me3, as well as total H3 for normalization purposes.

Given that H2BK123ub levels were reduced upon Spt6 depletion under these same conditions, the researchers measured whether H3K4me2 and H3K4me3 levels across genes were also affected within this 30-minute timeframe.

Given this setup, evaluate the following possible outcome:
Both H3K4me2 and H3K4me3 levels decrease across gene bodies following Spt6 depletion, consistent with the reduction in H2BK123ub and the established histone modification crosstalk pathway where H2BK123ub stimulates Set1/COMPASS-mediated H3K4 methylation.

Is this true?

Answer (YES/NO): NO